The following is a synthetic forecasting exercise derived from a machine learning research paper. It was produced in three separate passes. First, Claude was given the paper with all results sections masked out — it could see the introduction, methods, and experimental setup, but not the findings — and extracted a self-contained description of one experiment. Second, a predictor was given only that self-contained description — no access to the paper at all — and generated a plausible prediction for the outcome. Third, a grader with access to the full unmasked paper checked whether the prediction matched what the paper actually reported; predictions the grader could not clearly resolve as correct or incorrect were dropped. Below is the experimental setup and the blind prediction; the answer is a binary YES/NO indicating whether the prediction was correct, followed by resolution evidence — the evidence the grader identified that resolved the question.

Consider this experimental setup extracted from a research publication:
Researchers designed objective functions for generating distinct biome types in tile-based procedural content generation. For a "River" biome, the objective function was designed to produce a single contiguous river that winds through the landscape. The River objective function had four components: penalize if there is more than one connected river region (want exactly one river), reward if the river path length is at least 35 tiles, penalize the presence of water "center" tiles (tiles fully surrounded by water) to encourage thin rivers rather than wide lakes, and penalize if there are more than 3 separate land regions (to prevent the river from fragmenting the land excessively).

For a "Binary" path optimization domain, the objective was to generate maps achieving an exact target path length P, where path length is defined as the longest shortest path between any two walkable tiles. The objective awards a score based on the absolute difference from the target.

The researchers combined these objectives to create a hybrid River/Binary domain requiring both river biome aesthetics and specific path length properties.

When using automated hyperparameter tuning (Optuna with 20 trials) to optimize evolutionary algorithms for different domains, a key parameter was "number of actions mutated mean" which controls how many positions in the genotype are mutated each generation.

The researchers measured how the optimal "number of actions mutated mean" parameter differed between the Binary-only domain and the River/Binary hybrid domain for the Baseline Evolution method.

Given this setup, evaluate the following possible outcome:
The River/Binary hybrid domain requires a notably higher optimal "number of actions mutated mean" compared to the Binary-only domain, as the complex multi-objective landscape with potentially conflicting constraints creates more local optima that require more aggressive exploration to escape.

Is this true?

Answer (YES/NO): NO